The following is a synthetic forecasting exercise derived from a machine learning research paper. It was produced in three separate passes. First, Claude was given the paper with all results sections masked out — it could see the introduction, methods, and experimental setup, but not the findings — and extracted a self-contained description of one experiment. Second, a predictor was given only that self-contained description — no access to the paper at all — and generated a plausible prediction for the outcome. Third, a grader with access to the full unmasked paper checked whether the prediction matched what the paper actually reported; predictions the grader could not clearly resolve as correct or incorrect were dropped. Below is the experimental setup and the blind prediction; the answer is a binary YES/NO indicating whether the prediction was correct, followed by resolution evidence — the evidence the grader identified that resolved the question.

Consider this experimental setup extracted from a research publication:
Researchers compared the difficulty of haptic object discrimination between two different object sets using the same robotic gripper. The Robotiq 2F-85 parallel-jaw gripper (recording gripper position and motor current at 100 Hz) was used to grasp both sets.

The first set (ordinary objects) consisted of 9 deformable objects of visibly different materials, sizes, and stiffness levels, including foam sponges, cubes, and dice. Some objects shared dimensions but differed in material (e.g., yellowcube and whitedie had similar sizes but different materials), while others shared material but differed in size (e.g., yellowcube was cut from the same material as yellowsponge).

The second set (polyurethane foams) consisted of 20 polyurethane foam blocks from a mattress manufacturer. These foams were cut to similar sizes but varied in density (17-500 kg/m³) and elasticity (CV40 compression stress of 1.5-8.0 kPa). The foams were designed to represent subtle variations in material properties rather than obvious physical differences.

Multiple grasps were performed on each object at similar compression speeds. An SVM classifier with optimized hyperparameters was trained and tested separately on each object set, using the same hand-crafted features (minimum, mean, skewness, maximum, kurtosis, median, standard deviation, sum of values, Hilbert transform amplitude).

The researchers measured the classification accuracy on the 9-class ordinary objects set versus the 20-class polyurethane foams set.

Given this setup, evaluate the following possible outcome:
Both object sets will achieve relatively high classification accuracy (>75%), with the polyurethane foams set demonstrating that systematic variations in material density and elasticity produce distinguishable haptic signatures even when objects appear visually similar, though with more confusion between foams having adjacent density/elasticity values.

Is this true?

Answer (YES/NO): NO